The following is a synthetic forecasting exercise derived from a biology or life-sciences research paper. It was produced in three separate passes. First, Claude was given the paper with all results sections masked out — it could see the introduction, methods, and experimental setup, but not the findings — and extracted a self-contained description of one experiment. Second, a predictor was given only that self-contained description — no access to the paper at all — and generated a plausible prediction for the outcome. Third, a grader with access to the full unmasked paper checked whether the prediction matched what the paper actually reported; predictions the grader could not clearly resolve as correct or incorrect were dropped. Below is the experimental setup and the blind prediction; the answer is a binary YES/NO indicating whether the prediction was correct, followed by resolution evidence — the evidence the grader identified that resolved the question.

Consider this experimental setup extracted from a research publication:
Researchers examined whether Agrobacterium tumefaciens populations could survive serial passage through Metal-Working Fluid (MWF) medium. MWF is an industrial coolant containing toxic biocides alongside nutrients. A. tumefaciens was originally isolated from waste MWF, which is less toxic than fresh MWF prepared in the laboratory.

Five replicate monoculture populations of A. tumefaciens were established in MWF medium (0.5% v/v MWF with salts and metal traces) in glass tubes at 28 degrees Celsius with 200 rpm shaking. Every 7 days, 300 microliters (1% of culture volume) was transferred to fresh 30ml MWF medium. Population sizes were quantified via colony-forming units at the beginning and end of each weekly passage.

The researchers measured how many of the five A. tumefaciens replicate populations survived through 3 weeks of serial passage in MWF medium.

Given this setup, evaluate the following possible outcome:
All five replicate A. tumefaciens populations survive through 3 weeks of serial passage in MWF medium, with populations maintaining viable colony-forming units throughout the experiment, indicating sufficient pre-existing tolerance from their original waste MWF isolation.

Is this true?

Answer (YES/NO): NO